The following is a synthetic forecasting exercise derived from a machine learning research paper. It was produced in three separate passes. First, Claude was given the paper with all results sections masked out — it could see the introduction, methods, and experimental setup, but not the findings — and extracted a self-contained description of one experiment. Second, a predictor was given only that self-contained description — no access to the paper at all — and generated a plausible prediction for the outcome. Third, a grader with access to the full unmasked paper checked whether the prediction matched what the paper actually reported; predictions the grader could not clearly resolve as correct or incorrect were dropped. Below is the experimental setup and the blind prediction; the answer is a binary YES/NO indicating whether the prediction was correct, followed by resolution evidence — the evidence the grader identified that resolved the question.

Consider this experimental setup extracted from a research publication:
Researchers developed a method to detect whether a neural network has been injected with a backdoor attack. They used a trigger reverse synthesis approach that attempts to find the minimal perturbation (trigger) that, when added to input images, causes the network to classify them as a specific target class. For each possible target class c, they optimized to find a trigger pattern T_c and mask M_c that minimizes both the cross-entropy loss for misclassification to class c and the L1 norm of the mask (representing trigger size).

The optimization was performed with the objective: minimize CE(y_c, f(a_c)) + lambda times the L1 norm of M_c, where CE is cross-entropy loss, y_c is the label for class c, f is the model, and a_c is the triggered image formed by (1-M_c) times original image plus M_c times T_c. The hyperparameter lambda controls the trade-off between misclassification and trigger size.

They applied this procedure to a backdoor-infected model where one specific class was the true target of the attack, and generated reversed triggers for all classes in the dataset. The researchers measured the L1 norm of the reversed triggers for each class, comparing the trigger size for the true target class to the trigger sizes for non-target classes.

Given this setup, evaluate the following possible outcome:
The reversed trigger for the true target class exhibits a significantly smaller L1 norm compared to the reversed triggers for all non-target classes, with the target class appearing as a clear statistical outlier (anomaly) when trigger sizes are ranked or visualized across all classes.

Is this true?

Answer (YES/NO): YES